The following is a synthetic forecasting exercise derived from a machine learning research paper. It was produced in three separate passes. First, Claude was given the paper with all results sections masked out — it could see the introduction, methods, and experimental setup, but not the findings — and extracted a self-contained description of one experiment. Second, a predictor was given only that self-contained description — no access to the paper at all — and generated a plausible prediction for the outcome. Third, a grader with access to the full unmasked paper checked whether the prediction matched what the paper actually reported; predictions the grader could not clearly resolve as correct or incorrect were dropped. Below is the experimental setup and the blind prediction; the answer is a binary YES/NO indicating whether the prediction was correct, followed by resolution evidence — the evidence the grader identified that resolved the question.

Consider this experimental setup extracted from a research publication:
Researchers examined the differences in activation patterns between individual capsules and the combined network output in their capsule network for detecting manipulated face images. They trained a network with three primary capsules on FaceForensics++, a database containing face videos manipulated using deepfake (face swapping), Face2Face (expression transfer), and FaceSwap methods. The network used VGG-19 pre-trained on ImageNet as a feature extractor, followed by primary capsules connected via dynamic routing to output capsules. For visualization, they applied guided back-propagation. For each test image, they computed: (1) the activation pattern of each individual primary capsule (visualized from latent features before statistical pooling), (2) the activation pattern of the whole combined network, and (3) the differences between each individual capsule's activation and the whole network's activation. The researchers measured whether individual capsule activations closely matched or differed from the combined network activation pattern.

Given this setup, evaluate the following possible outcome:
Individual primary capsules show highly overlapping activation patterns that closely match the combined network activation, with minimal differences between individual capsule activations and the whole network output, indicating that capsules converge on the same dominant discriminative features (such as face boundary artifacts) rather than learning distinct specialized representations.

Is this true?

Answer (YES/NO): NO